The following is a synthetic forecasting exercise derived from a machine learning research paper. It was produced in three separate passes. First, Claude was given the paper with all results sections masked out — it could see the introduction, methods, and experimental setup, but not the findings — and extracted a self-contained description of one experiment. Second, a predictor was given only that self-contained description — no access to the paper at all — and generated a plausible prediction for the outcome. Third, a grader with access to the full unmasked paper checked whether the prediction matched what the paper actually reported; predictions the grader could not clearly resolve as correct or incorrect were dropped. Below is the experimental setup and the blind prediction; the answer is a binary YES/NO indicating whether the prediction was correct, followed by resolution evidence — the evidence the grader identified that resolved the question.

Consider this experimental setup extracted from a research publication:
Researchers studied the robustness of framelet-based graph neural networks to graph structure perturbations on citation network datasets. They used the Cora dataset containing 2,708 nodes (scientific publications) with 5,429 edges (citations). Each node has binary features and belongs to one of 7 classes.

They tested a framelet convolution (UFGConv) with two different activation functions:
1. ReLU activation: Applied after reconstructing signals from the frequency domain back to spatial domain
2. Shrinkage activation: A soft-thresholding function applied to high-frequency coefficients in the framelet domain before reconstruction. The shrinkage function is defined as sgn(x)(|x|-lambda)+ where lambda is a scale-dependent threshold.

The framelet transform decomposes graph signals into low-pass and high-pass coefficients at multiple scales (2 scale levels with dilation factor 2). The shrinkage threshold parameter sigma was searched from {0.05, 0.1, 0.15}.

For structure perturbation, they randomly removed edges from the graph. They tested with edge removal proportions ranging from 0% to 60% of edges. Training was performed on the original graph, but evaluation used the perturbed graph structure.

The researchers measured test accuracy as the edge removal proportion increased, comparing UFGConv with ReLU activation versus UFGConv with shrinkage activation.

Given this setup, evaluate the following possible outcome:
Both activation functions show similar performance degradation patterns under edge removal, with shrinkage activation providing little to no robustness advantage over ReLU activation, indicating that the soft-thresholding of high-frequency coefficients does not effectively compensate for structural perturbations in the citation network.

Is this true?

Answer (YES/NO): NO